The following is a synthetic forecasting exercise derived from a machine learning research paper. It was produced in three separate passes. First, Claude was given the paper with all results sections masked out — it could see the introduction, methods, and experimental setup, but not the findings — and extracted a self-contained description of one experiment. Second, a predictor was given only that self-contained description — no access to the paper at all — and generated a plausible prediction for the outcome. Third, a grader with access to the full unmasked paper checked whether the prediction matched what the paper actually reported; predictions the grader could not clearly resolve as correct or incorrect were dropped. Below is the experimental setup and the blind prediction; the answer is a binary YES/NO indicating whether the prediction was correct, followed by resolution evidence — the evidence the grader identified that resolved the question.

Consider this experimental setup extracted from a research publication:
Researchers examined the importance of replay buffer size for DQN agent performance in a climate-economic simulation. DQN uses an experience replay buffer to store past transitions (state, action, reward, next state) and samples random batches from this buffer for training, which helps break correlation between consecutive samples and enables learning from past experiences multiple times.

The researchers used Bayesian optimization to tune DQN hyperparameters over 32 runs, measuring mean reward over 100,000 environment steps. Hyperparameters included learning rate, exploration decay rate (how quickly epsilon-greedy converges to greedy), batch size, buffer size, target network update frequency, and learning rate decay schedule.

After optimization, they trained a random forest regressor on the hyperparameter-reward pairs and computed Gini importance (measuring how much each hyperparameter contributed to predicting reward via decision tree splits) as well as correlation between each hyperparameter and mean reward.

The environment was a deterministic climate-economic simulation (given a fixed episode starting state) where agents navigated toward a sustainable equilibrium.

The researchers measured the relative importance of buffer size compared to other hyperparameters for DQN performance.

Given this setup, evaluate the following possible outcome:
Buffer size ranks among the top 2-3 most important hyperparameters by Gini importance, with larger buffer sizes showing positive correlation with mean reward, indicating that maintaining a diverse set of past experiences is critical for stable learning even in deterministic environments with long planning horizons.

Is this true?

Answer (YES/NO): YES